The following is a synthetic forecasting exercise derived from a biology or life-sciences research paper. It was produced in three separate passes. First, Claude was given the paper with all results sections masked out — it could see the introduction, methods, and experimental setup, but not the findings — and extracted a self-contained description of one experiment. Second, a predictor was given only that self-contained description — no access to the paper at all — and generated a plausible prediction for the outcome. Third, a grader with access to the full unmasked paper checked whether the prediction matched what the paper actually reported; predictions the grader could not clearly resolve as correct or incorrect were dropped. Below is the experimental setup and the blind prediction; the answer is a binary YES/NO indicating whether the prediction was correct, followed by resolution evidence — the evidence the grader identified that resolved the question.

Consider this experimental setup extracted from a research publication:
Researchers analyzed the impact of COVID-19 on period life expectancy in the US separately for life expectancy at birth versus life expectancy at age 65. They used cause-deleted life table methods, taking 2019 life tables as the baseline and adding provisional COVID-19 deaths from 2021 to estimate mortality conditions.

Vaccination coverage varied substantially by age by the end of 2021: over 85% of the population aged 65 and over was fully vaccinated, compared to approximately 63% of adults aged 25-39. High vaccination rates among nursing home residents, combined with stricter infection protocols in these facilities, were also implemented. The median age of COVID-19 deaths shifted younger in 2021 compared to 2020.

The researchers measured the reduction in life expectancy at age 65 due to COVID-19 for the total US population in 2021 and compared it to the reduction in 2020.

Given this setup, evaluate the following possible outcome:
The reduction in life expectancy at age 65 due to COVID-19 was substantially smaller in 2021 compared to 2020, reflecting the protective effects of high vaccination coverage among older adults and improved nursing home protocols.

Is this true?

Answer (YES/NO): NO